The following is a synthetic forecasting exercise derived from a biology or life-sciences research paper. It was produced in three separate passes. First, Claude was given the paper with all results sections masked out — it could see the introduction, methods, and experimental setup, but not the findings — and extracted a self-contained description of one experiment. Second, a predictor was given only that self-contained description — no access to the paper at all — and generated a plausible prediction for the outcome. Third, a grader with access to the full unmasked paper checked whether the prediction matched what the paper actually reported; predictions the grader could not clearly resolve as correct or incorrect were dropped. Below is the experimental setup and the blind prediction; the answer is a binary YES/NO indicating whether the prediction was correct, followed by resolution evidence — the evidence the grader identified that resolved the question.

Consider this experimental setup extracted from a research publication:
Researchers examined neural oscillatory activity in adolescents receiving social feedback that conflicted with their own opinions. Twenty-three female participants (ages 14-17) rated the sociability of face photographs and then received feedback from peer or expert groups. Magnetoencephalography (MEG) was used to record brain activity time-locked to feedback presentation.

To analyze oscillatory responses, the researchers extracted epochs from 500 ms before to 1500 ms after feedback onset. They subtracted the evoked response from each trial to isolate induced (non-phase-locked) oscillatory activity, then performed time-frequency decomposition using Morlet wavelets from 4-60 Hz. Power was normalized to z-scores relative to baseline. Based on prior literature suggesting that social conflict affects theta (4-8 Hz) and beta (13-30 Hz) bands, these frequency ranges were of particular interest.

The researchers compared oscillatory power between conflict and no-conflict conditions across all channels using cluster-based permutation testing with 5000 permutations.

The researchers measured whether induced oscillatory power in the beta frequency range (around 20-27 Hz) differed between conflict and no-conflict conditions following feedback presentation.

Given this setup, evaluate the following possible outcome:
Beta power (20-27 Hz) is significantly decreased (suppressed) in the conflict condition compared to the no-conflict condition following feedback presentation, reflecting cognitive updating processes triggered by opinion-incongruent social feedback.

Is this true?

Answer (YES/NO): YES